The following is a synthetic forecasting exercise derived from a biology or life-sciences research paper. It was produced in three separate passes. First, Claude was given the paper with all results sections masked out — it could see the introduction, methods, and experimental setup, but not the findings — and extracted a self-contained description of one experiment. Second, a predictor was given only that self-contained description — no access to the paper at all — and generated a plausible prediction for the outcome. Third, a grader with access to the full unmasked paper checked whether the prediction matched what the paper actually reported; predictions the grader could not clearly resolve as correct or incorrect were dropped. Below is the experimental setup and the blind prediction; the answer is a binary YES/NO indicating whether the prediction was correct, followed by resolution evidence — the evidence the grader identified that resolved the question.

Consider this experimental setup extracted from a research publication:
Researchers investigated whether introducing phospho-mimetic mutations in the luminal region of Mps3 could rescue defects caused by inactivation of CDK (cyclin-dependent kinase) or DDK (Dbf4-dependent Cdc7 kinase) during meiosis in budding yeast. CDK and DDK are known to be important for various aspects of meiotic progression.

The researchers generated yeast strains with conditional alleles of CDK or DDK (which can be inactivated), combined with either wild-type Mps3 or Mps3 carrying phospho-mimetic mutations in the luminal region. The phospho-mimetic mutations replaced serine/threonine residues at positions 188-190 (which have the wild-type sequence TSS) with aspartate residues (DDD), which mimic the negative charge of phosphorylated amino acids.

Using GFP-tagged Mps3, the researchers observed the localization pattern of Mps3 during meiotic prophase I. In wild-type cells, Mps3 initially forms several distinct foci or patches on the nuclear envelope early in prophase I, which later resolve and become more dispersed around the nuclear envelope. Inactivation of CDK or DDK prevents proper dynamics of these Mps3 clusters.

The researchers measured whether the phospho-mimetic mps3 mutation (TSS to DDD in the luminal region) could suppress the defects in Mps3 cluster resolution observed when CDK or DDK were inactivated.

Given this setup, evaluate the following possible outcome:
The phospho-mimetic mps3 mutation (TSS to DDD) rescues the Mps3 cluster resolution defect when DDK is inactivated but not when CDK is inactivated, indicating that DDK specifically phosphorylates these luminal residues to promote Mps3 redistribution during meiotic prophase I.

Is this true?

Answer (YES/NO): NO